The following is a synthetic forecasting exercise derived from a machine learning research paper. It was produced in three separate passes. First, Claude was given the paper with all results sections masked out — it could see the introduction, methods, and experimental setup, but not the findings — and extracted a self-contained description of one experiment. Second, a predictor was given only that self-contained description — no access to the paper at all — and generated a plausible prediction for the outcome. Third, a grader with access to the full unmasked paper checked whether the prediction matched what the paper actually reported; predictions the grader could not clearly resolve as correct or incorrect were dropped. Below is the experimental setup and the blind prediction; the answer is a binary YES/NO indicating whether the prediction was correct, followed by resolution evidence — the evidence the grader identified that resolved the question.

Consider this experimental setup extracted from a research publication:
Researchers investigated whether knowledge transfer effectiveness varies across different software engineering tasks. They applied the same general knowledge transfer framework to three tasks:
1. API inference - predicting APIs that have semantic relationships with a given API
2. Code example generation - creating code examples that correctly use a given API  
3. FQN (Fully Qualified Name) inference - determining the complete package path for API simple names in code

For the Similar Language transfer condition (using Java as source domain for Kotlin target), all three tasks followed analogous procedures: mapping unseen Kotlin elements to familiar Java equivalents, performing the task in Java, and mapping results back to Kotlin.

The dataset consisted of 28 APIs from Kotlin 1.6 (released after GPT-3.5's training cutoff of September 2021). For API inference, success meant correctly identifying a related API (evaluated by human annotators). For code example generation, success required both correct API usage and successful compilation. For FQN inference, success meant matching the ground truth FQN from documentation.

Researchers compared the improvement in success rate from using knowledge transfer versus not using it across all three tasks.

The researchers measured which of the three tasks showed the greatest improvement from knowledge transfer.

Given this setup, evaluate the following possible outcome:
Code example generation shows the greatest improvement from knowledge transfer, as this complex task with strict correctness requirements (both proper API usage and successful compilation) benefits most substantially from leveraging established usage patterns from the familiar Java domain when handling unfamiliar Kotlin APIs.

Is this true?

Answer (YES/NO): NO